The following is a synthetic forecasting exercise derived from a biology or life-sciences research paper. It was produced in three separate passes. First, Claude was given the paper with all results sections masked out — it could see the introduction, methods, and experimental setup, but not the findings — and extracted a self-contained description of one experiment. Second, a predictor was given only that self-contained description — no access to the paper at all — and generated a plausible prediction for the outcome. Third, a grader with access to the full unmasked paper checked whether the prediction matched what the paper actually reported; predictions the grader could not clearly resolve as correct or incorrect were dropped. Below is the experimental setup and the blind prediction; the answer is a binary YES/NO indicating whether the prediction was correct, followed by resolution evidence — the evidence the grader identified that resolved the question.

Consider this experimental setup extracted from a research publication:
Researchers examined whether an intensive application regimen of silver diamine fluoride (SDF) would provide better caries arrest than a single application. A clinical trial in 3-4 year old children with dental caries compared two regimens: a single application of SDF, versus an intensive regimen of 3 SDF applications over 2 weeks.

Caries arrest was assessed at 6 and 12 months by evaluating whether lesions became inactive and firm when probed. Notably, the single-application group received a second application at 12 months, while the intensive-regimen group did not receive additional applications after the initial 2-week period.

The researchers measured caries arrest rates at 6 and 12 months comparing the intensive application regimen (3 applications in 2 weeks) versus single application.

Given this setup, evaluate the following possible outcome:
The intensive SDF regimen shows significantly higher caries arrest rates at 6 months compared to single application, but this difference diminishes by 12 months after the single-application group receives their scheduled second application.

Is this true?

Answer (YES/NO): YES